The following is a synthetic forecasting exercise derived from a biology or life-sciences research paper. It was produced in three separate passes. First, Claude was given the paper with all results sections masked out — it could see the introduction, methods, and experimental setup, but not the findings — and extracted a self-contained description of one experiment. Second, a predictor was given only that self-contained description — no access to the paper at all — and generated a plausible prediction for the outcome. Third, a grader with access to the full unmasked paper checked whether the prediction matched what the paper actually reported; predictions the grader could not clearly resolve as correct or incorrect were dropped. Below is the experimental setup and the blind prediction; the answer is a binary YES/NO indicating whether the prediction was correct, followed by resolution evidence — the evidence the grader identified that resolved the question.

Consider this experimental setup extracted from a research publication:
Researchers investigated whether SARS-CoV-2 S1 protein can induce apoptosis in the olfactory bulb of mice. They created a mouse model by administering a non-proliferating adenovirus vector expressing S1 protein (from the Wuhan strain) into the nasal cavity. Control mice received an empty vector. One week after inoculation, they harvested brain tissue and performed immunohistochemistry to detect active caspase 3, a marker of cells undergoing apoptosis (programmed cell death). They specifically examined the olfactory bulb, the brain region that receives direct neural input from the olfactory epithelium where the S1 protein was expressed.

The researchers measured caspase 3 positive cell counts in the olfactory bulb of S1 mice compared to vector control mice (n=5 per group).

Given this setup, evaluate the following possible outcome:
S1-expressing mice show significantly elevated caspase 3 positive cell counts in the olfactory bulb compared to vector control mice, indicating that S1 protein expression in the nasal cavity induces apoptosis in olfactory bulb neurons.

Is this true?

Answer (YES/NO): YES